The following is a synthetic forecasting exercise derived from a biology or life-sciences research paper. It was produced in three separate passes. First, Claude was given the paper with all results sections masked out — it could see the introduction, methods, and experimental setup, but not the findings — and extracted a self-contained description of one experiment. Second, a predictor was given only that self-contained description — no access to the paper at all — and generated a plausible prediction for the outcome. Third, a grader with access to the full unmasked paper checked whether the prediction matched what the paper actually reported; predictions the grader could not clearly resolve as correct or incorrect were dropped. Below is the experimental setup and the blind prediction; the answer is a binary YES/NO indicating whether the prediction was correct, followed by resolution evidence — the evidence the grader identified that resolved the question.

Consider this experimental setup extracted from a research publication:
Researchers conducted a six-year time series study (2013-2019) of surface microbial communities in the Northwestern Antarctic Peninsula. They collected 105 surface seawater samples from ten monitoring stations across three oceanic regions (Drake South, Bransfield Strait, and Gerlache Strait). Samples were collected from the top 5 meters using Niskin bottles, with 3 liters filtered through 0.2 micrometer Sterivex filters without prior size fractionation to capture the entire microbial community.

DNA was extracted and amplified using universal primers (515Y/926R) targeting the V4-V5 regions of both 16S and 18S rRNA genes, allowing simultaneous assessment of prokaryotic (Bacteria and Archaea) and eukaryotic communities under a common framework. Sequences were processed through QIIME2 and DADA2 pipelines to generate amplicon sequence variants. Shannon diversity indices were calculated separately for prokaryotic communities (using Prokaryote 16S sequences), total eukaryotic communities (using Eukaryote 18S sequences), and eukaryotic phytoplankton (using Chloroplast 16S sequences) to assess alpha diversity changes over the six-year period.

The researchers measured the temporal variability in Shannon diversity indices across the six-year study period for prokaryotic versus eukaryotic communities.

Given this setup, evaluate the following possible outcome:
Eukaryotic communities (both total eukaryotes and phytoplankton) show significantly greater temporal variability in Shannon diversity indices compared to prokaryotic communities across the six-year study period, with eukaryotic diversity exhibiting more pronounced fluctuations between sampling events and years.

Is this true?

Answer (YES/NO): YES